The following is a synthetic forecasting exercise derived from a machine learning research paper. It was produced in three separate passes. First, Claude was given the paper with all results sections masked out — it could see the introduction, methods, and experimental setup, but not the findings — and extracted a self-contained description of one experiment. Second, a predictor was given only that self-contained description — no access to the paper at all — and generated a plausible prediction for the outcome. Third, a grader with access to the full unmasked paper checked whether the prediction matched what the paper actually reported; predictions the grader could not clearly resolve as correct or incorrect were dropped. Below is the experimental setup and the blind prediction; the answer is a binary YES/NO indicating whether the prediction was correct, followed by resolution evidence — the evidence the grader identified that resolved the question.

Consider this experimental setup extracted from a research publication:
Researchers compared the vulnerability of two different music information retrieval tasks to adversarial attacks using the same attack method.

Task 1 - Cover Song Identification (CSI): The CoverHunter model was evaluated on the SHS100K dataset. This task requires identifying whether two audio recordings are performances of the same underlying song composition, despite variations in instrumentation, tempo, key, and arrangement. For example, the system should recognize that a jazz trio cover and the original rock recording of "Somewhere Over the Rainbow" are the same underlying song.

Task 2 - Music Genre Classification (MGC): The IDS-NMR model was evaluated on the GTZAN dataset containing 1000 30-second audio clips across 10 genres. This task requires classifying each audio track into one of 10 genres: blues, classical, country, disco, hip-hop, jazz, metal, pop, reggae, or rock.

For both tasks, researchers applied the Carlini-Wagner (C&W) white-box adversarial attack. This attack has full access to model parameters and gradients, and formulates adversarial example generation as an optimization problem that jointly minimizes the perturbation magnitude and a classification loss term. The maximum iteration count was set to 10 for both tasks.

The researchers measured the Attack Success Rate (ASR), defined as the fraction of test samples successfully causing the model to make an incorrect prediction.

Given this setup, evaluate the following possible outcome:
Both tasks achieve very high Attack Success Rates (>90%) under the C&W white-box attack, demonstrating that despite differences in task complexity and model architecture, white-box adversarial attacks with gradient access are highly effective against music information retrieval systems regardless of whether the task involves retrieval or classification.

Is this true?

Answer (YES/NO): NO